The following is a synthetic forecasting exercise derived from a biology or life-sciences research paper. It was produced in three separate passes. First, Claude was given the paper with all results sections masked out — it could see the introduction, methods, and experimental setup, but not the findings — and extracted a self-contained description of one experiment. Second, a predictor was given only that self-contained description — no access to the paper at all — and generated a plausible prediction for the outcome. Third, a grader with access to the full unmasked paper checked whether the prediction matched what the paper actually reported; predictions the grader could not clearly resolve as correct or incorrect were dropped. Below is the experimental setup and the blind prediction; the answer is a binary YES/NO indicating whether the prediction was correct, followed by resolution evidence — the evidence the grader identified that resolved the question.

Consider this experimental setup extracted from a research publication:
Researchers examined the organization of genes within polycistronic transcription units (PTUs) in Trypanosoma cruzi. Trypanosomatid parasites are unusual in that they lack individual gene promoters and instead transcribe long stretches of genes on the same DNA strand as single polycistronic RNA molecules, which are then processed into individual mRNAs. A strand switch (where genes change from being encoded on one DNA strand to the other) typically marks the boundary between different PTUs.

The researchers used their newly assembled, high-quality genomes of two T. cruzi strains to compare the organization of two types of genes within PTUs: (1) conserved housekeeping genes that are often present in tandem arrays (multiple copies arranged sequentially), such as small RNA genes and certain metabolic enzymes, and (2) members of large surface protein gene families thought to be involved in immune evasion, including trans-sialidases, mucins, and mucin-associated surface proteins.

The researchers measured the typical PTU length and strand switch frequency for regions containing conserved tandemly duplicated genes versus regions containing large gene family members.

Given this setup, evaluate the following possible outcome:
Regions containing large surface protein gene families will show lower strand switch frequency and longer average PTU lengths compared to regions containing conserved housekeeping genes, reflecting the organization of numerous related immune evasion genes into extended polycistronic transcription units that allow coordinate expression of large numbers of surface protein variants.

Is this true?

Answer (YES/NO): NO